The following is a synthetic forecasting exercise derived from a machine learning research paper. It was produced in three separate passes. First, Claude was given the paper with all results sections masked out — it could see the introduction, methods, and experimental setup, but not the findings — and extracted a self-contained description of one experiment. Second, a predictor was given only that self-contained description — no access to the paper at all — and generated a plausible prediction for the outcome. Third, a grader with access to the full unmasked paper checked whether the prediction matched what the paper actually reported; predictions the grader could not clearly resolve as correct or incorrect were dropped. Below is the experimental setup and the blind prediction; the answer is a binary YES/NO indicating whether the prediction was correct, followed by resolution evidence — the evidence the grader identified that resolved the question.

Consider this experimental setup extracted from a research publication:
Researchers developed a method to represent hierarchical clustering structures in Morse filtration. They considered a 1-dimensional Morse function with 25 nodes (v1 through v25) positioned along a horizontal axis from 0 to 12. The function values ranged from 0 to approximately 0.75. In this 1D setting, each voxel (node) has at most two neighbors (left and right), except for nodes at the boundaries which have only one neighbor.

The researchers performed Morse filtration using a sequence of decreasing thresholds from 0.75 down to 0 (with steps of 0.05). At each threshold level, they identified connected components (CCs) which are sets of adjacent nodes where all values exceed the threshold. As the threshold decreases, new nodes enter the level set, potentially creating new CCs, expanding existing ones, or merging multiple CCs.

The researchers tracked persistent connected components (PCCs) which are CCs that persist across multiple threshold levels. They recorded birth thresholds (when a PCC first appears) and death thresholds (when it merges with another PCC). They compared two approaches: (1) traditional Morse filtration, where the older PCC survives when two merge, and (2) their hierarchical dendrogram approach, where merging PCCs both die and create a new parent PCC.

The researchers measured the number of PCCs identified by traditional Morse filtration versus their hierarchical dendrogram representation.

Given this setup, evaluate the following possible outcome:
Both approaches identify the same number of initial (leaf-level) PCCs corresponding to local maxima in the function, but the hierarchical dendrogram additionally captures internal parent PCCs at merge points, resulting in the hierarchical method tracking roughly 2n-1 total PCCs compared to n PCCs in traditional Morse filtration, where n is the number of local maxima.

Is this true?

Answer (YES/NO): YES